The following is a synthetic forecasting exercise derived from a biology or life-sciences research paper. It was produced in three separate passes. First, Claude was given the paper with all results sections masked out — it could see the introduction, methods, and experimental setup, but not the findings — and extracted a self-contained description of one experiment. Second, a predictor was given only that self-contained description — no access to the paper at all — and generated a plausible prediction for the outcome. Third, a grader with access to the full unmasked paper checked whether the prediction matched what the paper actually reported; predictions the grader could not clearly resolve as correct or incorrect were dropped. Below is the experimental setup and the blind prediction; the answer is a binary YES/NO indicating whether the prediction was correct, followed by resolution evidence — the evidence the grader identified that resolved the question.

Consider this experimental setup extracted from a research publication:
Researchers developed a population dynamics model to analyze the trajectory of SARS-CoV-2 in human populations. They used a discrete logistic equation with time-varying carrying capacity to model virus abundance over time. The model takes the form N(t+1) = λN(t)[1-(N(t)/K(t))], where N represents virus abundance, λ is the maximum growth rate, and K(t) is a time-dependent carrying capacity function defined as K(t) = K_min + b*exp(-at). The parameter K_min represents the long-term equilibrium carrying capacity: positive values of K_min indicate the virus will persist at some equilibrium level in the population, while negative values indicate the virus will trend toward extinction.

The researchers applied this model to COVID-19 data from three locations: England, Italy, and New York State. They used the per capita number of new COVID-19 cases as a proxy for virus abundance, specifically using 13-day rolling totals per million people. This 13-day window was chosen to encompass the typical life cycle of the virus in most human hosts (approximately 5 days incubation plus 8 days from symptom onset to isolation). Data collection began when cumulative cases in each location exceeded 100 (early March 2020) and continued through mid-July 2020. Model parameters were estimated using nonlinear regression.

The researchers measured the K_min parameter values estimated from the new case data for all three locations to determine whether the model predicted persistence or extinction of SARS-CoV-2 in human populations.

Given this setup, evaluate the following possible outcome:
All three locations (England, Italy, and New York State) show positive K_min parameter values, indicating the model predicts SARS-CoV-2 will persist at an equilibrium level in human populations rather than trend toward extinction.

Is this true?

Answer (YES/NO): YES